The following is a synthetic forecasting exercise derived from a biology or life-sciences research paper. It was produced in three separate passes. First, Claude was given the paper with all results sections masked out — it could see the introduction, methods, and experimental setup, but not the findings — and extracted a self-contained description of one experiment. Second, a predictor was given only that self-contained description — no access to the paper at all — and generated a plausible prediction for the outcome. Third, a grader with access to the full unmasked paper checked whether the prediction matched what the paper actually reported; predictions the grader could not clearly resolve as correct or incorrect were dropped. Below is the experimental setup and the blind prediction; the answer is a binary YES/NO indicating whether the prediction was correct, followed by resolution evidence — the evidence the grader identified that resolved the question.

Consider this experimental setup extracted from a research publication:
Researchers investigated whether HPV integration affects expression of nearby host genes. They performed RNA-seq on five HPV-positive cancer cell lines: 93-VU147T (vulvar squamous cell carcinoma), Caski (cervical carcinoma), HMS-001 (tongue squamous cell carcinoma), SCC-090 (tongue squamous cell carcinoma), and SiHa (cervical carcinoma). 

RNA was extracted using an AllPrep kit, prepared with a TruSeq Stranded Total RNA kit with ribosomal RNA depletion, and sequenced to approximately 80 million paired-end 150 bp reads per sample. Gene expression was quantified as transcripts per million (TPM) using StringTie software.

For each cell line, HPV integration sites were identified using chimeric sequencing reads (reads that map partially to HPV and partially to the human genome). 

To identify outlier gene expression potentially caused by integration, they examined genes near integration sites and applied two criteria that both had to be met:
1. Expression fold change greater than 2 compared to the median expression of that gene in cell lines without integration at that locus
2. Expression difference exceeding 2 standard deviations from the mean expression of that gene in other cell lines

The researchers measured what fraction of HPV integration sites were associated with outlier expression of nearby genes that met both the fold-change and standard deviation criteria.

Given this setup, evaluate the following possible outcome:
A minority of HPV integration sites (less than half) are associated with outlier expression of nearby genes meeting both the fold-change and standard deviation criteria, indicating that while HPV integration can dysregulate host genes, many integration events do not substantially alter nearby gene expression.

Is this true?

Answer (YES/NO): NO